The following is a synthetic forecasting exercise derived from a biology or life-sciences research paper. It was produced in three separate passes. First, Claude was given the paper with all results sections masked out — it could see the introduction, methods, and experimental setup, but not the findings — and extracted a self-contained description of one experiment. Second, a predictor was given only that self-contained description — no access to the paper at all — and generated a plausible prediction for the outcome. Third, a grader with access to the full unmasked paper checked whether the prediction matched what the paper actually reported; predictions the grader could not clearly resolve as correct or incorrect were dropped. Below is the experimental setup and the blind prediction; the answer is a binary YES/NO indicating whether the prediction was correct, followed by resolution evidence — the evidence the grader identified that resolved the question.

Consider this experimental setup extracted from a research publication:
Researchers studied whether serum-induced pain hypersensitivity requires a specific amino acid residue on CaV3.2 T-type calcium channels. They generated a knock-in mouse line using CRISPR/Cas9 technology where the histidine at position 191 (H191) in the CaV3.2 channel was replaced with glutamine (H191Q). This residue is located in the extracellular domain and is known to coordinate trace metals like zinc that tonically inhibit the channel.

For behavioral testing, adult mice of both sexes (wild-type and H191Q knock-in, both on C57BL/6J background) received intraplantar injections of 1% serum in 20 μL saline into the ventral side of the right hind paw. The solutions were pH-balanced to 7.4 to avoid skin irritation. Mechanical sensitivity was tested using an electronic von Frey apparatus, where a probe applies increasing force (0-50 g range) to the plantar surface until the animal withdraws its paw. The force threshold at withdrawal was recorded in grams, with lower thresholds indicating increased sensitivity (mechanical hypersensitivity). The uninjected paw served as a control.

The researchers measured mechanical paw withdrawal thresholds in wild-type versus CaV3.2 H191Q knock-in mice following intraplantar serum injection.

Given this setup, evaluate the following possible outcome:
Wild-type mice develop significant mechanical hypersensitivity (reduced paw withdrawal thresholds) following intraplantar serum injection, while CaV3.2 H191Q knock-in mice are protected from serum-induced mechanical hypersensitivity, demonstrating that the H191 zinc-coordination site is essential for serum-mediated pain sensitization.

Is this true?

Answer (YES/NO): YES